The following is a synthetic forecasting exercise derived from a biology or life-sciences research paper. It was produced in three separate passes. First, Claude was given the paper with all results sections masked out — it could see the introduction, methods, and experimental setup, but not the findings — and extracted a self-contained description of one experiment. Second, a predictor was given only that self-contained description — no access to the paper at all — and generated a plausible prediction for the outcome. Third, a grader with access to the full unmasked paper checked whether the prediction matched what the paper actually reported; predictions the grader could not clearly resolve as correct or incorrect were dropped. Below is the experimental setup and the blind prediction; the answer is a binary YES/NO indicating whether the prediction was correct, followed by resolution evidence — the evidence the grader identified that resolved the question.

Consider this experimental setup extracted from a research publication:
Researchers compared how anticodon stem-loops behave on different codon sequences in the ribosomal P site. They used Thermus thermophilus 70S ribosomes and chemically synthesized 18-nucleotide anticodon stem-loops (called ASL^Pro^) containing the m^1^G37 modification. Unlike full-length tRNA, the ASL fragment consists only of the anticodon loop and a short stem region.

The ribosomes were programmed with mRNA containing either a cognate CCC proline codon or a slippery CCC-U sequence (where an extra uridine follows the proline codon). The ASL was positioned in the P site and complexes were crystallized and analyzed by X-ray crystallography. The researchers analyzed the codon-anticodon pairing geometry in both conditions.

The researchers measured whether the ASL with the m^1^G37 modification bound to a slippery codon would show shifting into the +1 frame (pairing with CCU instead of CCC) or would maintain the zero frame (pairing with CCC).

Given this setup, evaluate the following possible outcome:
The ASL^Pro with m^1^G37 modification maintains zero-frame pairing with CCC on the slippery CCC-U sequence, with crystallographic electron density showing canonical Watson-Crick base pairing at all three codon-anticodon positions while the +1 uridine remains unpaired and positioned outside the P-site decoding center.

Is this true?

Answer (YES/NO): NO